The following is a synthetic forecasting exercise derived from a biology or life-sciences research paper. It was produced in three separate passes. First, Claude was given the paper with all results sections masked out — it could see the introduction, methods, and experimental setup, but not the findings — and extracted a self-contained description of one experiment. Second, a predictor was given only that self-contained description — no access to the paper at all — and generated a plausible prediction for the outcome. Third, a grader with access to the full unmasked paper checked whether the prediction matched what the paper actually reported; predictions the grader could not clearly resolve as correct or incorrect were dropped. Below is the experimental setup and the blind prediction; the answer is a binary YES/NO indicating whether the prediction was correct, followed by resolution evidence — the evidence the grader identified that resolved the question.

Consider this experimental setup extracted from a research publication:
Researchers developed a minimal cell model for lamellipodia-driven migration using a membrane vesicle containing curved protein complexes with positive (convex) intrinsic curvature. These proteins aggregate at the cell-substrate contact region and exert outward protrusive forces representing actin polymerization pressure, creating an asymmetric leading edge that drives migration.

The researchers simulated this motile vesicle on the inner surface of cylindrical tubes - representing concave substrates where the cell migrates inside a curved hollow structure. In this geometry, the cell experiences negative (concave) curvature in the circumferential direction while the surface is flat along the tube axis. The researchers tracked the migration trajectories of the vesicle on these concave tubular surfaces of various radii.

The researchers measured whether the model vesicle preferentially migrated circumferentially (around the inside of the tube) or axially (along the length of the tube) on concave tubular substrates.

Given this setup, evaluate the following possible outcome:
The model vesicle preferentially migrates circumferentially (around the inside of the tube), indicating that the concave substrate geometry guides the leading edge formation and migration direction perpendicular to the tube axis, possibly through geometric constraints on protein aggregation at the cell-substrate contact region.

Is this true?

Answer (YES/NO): NO